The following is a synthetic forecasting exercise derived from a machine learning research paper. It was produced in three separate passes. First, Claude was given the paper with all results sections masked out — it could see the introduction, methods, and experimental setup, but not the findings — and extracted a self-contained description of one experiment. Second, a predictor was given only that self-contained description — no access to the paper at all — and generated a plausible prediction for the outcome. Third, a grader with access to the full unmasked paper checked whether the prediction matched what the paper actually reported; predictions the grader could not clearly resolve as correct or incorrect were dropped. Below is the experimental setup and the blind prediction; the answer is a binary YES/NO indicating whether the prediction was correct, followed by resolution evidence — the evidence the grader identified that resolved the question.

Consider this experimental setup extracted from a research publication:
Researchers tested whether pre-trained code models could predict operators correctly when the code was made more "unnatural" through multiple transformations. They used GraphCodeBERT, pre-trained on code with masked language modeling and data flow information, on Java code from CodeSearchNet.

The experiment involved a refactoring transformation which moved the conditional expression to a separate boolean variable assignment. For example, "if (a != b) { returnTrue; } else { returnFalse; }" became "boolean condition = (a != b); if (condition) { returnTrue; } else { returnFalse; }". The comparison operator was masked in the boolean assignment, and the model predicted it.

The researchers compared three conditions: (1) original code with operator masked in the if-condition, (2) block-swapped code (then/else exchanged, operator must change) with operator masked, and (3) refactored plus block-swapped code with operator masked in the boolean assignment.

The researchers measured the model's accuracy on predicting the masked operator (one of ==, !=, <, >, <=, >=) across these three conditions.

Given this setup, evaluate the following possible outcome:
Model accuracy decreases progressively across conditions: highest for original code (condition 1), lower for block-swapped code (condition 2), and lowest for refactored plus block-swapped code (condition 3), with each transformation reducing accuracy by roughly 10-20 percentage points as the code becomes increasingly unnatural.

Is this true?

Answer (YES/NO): NO